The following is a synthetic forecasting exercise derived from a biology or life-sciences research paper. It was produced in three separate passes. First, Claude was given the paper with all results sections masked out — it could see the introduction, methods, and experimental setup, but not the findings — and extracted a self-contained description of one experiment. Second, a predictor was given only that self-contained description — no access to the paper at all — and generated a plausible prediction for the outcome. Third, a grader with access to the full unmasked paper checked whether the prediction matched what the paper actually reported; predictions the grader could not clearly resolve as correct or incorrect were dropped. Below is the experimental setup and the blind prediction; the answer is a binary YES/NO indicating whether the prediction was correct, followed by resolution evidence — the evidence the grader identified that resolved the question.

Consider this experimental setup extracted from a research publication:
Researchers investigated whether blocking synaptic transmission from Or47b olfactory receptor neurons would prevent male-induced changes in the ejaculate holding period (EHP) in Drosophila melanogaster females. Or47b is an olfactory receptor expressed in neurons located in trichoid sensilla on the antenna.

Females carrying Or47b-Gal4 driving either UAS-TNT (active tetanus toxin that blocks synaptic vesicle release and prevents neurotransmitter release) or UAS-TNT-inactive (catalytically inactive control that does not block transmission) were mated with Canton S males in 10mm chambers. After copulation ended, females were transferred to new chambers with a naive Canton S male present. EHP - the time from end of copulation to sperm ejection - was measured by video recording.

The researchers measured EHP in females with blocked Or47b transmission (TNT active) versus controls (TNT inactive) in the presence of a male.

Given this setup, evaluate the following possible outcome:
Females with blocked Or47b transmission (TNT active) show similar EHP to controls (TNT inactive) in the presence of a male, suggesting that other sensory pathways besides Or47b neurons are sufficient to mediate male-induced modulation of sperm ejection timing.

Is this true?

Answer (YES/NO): NO